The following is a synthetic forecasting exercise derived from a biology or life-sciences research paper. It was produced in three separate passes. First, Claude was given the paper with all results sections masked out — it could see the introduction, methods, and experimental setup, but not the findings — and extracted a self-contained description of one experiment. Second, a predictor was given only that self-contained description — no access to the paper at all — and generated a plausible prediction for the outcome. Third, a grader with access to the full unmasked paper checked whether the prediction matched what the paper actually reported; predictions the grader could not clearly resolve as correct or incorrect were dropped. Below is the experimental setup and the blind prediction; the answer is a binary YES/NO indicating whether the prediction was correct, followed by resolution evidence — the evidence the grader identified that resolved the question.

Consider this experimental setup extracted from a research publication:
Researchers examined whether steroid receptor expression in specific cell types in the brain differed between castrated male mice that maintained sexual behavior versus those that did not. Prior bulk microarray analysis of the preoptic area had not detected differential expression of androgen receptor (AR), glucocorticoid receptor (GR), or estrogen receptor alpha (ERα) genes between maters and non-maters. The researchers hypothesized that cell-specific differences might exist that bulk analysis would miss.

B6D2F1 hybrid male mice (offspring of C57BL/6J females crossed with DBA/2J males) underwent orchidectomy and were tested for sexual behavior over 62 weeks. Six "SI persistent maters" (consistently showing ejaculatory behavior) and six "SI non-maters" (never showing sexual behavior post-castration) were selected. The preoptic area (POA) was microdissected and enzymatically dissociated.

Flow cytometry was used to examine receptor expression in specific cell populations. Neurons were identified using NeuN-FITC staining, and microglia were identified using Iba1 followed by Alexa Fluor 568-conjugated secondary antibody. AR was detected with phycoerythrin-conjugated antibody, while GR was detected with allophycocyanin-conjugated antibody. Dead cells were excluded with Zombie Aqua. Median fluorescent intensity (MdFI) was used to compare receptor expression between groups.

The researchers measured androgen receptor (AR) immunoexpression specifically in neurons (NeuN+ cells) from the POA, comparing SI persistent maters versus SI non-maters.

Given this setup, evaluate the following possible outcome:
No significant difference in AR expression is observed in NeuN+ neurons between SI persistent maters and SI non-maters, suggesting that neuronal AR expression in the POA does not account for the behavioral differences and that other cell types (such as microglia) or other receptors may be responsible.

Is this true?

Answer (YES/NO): NO